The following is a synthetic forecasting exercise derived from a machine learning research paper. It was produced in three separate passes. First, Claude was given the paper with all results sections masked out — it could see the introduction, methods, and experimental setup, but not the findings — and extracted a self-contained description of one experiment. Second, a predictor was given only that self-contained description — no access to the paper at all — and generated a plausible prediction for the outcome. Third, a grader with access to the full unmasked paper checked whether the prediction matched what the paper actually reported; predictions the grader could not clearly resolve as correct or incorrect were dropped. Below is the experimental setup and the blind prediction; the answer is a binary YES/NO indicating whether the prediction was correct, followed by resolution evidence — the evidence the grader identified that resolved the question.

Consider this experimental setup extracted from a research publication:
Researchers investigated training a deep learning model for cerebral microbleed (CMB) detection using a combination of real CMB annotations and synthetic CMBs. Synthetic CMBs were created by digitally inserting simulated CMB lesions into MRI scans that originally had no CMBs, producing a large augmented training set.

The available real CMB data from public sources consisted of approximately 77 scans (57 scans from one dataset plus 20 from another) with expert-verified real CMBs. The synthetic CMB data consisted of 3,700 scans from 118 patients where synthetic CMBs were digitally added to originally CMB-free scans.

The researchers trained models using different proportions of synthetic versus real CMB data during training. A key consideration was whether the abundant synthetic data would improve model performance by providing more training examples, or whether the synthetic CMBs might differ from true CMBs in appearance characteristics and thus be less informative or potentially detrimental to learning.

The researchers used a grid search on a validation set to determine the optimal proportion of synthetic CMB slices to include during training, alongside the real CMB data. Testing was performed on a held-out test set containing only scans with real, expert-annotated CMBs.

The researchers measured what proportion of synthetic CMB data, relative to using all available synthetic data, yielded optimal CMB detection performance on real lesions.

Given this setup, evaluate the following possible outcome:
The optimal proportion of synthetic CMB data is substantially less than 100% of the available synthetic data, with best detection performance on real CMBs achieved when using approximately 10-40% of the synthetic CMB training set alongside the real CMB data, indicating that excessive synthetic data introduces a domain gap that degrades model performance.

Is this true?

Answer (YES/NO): NO